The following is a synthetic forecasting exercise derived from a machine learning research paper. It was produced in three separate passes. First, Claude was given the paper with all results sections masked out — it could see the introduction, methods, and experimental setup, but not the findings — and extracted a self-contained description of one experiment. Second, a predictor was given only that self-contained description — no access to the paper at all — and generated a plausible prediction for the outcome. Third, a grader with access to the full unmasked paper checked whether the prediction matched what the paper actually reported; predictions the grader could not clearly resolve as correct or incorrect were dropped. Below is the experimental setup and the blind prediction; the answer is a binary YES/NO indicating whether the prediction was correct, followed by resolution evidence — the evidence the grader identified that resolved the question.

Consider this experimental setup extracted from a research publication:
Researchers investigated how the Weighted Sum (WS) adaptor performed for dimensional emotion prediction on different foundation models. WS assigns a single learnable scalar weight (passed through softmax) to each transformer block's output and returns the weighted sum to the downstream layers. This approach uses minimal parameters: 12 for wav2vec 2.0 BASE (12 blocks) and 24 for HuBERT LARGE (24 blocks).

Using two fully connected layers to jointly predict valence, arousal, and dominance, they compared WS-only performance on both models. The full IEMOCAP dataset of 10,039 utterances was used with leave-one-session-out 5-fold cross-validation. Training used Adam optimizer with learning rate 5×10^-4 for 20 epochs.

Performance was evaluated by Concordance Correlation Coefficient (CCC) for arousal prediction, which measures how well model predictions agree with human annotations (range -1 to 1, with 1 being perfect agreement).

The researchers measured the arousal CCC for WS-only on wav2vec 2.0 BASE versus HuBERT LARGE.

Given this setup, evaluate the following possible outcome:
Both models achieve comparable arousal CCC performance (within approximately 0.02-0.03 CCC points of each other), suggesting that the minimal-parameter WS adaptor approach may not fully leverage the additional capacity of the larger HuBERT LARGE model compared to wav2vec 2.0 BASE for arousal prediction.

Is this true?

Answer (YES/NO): YES